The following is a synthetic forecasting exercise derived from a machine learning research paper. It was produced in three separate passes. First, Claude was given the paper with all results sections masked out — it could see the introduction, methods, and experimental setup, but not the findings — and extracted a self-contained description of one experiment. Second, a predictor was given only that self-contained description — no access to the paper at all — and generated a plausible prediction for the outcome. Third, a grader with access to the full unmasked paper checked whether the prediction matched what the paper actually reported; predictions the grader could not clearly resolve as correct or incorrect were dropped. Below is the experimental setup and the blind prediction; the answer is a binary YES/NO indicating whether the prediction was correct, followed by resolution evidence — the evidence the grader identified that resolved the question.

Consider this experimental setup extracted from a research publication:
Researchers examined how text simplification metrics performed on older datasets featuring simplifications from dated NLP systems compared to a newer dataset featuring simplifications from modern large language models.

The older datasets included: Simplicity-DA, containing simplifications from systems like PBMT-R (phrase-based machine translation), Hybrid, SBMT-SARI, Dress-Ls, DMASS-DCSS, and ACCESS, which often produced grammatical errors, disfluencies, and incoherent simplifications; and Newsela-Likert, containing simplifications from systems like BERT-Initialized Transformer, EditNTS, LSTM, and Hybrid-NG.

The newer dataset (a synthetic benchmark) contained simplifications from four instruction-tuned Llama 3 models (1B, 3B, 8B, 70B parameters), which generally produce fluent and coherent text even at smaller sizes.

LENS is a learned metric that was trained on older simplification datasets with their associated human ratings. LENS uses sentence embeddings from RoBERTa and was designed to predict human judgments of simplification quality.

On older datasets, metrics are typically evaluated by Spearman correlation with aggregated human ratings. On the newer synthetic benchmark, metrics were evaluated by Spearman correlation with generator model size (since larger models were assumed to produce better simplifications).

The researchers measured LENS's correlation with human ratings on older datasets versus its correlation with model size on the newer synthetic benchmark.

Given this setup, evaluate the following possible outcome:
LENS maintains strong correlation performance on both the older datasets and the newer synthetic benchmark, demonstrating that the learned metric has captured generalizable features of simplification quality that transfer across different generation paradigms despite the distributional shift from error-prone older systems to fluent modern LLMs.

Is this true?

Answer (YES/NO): NO